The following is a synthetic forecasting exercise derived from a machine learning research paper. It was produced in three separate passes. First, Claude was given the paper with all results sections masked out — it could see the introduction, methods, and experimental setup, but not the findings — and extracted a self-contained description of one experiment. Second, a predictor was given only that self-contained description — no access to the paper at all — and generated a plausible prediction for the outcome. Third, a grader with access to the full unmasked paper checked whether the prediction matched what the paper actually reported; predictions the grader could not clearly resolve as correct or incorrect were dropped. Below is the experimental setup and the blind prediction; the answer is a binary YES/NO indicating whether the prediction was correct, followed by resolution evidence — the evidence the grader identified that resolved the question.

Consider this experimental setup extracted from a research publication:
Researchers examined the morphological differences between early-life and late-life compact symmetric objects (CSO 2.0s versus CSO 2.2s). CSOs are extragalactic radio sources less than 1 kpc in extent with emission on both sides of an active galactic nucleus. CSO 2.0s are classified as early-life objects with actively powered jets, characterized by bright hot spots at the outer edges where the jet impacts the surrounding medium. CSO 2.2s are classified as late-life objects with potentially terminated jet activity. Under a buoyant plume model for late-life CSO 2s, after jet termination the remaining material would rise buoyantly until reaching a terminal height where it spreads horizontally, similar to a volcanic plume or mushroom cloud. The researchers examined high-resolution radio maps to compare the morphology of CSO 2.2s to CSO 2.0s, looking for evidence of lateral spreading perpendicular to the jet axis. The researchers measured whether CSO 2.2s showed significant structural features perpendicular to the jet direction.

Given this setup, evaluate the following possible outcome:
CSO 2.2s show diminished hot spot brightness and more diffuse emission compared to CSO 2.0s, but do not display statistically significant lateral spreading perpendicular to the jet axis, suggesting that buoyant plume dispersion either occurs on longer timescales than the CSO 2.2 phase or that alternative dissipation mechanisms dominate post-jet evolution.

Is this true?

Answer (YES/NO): NO